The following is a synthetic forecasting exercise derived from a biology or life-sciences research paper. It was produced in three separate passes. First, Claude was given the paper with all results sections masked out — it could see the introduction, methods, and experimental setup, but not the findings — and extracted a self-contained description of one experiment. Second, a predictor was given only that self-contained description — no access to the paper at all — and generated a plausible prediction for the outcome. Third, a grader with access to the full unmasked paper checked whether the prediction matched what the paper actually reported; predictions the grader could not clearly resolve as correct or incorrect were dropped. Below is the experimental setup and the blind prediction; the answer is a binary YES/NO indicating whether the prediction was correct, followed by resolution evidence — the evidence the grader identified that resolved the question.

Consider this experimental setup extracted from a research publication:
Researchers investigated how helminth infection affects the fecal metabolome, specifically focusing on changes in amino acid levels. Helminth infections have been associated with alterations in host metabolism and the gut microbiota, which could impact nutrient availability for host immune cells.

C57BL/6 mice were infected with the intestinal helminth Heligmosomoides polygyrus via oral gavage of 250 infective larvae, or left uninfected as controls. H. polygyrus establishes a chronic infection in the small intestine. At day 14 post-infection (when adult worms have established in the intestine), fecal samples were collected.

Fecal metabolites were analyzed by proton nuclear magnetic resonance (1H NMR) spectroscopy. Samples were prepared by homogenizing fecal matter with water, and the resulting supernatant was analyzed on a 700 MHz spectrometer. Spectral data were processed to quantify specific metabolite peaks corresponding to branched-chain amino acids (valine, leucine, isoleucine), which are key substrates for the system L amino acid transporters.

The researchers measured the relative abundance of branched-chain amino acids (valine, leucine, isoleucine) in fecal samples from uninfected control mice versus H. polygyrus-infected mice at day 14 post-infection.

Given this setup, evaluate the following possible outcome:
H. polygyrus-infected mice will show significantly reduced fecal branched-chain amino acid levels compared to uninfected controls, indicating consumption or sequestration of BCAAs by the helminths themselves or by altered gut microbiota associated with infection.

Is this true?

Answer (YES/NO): NO